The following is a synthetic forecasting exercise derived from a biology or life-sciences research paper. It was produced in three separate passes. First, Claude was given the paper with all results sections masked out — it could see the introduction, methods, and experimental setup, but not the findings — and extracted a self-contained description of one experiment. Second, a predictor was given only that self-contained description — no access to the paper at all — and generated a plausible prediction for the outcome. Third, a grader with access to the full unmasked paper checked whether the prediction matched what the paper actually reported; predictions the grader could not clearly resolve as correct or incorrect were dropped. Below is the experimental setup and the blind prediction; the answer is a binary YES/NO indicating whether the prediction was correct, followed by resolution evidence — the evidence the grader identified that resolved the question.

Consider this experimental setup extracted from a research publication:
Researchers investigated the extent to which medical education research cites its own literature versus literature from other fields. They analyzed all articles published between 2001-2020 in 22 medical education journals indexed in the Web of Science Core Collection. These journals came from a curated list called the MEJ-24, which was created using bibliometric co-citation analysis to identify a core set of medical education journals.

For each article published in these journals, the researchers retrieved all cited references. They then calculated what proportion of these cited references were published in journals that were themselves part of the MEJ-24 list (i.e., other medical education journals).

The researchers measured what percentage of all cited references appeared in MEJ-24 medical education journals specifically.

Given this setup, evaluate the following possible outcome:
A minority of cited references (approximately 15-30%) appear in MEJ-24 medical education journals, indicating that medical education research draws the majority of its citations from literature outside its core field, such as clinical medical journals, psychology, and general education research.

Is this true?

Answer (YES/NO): NO